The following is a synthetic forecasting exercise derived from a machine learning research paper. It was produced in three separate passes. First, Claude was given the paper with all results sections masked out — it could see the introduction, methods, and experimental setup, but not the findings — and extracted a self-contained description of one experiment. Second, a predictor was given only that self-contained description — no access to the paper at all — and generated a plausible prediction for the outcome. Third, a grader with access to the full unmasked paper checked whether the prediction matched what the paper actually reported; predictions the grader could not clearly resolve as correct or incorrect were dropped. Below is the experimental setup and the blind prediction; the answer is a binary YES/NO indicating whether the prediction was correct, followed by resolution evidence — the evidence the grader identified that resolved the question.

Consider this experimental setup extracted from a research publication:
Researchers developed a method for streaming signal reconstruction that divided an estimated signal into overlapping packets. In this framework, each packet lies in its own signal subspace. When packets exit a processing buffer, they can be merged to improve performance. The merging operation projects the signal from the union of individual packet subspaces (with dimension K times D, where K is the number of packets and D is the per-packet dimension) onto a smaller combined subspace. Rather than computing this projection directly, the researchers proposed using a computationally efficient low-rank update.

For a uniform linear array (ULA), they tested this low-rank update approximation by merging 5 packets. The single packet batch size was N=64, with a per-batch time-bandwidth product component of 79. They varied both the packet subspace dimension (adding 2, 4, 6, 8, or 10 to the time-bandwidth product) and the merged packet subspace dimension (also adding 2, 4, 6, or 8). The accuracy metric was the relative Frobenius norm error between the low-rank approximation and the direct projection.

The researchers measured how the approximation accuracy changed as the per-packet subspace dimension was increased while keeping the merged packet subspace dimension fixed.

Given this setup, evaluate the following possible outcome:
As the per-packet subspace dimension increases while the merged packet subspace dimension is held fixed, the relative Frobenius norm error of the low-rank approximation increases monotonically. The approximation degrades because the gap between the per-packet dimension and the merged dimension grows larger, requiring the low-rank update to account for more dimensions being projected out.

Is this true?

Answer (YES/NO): NO